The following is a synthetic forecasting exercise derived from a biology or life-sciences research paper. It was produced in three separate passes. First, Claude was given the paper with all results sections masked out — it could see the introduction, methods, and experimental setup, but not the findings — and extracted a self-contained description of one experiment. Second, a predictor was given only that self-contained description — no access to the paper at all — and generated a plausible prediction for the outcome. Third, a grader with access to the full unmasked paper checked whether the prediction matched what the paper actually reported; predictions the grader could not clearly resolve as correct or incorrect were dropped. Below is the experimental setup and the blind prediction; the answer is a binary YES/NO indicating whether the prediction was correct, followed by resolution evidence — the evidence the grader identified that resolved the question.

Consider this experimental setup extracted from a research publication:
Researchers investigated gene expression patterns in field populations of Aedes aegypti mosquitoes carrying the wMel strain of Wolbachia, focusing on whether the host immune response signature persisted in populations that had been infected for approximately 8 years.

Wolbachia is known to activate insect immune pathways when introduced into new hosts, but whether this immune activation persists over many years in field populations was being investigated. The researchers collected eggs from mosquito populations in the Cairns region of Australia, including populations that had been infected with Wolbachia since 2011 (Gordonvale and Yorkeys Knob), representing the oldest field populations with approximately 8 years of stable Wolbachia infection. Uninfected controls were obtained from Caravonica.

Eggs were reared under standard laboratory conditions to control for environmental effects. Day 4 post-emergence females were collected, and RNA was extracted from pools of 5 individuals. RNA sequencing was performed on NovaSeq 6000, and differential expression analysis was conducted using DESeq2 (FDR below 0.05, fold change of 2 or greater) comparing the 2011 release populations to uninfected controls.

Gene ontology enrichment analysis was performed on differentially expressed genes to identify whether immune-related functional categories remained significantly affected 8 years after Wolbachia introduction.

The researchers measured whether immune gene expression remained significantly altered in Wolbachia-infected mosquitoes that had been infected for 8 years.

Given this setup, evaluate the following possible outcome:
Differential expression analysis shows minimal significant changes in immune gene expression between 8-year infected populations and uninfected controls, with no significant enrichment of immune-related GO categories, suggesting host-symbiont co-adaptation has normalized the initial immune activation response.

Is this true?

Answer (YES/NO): NO